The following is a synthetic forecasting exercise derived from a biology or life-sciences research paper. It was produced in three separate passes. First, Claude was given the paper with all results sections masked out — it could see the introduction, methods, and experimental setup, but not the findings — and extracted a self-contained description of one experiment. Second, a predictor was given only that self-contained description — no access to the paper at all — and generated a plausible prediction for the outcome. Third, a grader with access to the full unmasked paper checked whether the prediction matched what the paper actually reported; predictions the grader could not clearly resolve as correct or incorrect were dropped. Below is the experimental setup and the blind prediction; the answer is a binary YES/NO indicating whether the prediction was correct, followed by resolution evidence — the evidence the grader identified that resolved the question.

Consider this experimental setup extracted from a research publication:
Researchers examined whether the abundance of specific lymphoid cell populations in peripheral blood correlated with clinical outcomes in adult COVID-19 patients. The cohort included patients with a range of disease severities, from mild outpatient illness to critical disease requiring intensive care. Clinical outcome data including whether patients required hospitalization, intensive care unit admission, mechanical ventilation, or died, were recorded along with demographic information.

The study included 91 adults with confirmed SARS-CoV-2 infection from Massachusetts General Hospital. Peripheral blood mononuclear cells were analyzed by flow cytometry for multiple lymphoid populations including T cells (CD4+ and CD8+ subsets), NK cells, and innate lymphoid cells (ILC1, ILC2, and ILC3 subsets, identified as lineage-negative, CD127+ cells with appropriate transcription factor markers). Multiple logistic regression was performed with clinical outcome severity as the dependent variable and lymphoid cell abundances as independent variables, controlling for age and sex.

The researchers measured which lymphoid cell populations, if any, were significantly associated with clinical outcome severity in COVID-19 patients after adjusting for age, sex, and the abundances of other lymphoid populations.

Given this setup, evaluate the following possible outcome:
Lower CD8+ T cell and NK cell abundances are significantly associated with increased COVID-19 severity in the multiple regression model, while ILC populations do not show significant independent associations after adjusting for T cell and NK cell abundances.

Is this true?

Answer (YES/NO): NO